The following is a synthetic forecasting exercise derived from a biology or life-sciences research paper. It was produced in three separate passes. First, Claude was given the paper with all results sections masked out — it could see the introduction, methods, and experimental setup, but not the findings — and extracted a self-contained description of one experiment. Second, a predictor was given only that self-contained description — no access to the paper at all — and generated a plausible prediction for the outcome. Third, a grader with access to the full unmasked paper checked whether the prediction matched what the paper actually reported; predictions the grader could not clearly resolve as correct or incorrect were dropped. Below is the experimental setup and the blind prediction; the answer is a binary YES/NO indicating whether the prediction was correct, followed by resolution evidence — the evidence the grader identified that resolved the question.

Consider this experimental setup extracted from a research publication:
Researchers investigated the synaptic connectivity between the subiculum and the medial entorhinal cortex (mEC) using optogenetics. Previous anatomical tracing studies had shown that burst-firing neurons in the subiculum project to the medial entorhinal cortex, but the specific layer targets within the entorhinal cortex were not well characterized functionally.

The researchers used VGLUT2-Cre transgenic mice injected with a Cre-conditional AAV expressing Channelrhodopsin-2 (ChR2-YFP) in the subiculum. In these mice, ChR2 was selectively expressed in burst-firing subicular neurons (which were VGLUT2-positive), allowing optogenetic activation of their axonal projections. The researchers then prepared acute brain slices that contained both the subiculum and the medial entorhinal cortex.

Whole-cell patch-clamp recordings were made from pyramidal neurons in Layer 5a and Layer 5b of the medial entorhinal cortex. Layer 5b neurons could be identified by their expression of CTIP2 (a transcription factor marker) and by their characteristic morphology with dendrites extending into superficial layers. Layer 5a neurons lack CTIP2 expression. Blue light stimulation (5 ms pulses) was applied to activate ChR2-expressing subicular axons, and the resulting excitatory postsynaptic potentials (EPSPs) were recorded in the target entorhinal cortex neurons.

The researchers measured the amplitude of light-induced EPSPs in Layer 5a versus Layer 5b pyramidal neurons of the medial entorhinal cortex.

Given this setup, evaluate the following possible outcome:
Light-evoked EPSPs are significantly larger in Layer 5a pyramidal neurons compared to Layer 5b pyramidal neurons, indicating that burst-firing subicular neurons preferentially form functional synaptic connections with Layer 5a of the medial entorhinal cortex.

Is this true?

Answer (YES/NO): NO